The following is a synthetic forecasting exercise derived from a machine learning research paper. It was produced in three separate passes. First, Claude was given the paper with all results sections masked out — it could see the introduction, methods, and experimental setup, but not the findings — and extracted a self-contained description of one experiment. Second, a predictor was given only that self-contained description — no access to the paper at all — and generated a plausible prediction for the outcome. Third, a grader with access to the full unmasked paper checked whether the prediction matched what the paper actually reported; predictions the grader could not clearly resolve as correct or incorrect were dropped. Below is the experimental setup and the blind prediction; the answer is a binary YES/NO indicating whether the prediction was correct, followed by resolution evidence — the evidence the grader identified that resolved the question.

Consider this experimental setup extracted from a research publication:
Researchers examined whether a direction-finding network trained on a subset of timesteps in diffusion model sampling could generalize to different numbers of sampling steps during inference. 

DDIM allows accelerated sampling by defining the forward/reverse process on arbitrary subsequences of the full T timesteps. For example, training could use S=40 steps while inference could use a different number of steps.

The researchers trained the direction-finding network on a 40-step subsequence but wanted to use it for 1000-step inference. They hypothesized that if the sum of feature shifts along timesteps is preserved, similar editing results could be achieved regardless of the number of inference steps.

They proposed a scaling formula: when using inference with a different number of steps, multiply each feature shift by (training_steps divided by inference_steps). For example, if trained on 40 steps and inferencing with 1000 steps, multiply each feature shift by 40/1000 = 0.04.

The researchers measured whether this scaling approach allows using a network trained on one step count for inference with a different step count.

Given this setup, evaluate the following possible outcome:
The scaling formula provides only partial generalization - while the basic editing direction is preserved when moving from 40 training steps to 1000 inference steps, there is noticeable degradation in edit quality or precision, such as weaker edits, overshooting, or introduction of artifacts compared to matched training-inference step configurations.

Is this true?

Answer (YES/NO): NO